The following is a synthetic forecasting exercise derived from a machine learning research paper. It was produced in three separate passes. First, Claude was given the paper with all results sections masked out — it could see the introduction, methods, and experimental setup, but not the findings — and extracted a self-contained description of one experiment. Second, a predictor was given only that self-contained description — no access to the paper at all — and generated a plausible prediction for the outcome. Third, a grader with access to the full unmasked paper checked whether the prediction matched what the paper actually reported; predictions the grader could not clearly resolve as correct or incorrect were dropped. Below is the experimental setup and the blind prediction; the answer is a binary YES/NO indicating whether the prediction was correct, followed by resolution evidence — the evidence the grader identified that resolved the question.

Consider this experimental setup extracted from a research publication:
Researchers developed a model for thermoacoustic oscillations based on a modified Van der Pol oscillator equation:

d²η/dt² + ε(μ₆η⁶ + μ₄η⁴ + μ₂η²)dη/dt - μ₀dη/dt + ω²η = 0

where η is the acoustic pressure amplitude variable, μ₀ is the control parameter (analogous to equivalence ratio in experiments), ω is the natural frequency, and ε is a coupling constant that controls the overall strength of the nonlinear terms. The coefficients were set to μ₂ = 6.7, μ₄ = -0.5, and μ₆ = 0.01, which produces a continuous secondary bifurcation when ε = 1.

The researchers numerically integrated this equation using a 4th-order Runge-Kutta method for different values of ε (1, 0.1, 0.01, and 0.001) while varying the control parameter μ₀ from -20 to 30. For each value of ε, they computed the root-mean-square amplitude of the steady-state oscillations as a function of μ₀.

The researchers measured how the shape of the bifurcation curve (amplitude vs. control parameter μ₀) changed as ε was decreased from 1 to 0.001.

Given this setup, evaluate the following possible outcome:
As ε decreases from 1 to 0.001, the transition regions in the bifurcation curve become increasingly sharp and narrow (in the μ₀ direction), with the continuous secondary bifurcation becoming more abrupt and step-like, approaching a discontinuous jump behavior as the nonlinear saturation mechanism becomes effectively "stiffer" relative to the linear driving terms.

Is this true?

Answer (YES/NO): YES